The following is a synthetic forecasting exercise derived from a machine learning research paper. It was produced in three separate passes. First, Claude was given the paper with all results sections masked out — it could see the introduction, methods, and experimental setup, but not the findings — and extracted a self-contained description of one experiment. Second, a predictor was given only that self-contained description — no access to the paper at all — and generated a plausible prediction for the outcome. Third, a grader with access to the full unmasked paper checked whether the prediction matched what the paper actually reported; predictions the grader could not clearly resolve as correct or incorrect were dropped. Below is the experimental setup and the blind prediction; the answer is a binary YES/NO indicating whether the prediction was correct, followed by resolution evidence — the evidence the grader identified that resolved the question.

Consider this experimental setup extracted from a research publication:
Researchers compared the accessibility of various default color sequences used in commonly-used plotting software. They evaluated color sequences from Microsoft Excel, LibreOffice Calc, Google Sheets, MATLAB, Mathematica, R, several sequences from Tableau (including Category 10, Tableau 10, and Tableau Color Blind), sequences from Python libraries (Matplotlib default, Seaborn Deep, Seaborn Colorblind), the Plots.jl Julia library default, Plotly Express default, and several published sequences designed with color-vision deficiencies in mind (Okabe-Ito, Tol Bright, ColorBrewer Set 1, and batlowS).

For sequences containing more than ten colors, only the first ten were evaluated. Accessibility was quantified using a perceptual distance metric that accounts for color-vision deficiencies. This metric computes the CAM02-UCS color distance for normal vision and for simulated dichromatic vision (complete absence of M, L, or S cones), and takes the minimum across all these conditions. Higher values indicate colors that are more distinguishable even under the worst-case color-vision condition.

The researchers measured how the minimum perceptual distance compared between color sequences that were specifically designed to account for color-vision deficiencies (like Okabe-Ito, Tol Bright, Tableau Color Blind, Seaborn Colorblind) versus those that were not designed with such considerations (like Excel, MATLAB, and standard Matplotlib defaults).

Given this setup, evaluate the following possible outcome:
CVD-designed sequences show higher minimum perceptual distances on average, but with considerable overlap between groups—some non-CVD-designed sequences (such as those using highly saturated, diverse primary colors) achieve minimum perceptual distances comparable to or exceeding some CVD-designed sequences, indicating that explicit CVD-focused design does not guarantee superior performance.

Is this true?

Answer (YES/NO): YES